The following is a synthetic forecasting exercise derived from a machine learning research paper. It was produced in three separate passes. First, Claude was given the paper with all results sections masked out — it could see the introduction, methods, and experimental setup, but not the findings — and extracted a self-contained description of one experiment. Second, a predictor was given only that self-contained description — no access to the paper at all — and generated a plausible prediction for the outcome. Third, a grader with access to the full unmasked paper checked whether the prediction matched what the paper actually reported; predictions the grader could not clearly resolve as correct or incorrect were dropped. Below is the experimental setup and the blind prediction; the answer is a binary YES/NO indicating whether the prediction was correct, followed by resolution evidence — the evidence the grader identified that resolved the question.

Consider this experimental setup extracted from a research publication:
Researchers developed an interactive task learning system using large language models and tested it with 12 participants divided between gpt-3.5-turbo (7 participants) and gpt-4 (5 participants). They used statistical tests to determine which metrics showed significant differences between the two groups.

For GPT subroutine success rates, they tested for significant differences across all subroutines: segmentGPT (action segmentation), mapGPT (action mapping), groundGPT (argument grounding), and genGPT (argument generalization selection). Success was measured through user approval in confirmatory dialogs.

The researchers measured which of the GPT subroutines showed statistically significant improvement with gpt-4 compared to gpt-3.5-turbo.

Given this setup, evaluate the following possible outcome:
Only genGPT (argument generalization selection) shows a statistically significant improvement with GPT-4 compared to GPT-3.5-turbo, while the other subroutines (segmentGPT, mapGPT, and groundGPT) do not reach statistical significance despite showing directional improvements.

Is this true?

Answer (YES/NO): NO